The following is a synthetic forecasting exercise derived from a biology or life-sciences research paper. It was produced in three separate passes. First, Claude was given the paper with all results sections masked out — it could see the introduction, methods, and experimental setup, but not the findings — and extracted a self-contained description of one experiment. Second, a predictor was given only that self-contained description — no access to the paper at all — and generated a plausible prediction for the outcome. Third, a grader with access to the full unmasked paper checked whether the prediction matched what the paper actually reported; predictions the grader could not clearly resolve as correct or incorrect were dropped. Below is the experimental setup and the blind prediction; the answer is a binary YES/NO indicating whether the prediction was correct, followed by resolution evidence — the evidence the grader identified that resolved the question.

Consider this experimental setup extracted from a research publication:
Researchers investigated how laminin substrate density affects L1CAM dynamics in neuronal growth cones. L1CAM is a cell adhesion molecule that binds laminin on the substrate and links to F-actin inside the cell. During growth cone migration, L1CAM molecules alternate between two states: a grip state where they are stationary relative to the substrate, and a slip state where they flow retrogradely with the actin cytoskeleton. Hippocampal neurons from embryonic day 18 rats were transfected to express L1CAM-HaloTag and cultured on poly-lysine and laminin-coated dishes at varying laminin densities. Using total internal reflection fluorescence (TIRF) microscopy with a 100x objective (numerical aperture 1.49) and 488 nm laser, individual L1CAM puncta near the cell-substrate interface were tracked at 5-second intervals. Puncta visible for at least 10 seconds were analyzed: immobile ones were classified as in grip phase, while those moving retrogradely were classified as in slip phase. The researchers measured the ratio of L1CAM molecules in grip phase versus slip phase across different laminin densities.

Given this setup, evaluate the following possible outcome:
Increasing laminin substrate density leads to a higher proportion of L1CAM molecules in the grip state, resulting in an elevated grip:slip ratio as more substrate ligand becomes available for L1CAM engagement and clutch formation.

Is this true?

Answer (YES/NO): YES